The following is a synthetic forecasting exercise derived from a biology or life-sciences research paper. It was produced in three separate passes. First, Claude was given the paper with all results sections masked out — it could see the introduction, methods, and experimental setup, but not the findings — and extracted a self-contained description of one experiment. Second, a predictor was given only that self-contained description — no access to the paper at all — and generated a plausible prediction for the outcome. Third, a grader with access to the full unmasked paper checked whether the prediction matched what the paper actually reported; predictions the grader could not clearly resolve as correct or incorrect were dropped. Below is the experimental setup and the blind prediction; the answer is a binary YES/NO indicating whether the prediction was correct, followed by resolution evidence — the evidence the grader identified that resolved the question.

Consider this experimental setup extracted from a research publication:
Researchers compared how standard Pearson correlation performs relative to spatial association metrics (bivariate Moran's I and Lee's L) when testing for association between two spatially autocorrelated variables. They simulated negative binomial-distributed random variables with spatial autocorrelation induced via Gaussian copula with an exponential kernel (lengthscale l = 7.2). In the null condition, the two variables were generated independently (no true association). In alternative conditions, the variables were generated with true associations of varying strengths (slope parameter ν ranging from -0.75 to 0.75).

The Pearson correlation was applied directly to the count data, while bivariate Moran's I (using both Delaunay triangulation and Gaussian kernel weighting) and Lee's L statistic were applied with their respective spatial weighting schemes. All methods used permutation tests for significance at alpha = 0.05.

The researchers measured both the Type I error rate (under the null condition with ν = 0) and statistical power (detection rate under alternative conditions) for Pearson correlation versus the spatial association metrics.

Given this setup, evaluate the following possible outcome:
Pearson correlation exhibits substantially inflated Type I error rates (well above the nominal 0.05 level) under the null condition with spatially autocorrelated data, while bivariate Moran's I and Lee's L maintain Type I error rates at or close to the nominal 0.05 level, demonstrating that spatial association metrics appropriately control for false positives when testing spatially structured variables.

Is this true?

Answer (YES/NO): NO